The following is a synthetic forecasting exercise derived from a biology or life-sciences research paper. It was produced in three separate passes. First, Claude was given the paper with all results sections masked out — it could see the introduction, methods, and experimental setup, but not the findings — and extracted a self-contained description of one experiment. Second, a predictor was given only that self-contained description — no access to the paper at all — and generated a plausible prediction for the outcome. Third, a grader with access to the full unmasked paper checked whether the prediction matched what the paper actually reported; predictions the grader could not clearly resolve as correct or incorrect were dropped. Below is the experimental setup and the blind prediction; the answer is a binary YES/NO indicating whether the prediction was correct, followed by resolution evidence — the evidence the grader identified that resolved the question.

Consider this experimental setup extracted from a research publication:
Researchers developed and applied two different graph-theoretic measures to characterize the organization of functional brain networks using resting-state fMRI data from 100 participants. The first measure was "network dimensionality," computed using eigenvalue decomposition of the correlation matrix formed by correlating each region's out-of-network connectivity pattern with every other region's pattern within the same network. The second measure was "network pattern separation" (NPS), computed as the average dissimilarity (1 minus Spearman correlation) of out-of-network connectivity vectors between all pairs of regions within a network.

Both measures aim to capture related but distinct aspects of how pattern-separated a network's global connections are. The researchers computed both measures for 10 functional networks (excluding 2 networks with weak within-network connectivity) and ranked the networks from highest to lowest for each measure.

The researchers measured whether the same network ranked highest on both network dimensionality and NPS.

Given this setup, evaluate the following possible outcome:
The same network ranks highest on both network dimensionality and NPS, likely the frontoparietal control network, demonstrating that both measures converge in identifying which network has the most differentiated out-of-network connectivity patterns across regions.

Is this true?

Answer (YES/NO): YES